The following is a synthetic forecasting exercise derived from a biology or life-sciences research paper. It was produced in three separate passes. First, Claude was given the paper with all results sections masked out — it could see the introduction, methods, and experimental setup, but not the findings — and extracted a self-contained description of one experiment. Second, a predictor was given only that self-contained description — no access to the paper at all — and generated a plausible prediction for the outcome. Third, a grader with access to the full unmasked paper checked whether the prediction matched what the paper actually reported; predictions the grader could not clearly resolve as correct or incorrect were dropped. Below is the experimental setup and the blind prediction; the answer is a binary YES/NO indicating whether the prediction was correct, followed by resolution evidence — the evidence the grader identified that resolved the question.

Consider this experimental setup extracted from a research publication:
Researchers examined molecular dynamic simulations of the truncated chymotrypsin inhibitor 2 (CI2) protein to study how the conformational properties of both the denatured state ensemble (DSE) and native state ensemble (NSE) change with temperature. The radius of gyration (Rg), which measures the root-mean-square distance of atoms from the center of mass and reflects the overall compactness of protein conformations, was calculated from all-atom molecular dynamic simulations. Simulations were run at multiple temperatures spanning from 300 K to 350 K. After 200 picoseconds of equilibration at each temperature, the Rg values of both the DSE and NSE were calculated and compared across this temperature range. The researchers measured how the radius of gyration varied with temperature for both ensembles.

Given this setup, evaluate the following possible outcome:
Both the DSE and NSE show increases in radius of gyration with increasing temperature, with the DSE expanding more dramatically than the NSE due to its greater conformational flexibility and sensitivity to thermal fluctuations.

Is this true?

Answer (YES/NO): NO